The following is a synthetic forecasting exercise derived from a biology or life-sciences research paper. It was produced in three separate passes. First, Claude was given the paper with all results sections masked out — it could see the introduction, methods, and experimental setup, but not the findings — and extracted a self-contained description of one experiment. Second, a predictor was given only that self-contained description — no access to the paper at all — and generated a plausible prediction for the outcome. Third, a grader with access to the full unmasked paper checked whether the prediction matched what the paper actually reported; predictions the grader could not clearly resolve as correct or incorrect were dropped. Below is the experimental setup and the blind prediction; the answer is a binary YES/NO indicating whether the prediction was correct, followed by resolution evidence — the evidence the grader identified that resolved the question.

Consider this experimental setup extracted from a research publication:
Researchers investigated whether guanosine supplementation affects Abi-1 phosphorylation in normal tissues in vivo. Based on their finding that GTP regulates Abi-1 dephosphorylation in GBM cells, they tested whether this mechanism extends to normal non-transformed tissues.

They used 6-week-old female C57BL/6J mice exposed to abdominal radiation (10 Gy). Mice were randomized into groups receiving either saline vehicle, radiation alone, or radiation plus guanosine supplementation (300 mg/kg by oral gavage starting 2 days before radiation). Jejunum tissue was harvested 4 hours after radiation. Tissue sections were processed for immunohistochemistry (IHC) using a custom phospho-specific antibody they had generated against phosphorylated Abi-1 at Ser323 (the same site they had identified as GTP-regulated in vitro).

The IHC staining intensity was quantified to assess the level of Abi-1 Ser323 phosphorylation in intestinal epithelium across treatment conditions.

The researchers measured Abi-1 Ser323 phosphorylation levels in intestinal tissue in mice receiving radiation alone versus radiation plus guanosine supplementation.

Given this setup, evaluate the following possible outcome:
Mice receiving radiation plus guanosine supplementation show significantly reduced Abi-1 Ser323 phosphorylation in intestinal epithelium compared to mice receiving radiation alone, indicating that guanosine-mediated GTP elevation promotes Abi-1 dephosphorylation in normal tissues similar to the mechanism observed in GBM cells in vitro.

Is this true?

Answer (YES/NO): YES